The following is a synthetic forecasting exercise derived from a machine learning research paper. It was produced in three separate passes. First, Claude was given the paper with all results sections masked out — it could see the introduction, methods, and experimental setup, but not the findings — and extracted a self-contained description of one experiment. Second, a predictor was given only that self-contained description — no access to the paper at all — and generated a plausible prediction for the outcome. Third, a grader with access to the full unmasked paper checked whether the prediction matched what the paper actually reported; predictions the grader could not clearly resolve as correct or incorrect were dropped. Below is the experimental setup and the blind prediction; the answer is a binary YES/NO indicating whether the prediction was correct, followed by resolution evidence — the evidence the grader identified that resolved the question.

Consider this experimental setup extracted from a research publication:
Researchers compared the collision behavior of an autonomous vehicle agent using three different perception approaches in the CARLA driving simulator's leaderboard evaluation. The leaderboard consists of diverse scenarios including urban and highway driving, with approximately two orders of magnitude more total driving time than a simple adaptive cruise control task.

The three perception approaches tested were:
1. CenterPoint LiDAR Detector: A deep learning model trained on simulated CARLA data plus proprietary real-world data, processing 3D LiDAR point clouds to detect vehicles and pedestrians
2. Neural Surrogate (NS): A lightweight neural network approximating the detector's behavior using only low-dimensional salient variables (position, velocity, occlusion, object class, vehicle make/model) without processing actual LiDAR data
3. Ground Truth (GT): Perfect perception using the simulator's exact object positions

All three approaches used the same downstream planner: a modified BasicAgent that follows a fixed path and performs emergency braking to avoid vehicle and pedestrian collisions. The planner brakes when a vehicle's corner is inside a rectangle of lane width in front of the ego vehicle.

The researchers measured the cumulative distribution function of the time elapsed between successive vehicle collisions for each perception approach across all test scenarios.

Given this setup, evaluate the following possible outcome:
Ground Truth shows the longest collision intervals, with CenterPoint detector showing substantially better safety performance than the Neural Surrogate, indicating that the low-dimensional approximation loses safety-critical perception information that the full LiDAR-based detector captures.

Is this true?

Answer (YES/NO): NO